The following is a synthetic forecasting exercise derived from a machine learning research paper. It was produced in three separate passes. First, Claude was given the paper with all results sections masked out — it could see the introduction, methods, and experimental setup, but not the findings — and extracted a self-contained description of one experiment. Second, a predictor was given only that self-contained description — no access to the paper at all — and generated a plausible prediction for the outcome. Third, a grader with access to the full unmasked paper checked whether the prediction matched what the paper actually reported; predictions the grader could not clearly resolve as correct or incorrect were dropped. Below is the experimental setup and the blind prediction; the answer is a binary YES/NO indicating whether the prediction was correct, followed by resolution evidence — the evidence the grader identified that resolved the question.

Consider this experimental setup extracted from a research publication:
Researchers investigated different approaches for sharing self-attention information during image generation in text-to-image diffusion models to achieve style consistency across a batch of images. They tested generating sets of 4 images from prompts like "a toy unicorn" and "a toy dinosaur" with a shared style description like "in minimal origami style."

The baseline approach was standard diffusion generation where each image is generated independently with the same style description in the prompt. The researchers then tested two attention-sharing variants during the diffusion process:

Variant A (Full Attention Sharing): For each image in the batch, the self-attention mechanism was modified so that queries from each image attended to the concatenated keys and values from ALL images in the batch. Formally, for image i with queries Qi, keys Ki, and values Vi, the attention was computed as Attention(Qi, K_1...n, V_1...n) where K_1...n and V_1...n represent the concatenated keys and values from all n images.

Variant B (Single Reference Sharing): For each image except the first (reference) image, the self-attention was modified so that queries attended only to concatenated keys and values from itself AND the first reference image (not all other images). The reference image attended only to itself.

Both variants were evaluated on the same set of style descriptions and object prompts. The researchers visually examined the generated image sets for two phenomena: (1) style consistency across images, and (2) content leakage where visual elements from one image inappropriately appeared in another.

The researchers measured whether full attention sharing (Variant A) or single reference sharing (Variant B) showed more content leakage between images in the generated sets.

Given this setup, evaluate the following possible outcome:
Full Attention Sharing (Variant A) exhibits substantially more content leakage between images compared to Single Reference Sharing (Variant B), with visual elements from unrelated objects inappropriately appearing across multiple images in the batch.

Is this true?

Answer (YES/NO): YES